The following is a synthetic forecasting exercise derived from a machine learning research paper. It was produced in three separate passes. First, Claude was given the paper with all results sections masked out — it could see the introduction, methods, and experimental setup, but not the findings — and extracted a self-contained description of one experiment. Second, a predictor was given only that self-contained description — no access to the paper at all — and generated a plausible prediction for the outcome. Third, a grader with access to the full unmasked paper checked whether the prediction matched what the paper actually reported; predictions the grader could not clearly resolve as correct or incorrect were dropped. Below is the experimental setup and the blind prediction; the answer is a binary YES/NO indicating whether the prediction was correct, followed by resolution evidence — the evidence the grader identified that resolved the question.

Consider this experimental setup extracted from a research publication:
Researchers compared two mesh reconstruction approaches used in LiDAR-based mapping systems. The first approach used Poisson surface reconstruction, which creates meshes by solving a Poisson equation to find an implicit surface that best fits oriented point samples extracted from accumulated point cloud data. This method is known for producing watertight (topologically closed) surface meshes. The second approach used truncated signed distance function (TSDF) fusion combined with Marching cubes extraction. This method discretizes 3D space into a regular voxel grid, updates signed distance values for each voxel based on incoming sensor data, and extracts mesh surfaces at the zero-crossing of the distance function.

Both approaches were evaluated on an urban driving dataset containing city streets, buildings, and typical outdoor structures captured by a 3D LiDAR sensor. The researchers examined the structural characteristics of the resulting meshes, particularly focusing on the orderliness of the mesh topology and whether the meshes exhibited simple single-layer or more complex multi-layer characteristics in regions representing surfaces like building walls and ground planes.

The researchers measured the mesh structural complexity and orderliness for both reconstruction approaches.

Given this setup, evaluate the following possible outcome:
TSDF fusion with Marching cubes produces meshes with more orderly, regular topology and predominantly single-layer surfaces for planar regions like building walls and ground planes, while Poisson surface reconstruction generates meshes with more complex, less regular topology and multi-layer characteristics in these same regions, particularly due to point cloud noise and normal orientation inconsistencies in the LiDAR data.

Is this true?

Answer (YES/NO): YES